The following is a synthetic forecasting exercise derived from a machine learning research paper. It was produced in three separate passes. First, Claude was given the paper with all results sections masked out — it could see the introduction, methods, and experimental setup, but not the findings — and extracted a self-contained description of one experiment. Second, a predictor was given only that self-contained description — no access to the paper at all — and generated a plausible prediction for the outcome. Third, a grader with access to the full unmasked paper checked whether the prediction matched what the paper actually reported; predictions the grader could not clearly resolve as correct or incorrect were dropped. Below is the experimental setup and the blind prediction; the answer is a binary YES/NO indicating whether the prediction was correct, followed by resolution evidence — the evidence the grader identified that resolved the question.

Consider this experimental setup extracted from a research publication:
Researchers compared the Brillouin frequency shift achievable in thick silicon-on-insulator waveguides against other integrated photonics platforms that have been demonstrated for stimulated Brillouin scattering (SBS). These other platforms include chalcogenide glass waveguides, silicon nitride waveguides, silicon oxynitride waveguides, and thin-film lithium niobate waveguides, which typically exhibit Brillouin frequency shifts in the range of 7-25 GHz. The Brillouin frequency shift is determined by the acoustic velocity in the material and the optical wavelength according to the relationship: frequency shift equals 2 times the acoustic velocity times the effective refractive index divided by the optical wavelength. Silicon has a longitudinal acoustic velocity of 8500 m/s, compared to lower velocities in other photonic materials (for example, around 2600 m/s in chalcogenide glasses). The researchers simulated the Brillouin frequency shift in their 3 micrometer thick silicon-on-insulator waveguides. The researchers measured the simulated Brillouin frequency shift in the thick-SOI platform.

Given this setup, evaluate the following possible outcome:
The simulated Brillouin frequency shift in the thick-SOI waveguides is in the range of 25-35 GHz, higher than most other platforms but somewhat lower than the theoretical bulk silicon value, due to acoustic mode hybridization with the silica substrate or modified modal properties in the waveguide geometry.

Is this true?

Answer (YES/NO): NO